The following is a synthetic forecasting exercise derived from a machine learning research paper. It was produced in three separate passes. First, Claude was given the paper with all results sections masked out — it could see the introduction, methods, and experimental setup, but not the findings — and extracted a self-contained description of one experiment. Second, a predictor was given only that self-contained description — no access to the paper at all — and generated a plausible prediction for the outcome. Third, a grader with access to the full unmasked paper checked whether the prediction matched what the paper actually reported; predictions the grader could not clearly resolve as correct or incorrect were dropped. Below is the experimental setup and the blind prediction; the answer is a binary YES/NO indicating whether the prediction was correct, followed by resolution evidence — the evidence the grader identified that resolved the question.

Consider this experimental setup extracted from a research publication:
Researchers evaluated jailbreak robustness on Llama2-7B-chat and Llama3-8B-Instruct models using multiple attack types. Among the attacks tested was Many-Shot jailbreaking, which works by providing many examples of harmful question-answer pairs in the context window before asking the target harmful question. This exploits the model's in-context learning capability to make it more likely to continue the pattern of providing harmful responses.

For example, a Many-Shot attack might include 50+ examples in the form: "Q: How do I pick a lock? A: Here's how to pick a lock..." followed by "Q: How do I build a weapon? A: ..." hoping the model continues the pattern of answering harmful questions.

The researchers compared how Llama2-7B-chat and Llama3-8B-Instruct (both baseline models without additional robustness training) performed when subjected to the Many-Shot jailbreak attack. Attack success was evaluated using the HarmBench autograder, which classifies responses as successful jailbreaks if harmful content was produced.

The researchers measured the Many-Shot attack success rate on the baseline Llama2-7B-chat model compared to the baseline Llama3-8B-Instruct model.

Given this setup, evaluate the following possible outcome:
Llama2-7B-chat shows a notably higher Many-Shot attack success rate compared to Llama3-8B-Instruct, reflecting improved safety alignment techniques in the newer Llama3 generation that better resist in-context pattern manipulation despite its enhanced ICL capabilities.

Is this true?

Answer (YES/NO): YES